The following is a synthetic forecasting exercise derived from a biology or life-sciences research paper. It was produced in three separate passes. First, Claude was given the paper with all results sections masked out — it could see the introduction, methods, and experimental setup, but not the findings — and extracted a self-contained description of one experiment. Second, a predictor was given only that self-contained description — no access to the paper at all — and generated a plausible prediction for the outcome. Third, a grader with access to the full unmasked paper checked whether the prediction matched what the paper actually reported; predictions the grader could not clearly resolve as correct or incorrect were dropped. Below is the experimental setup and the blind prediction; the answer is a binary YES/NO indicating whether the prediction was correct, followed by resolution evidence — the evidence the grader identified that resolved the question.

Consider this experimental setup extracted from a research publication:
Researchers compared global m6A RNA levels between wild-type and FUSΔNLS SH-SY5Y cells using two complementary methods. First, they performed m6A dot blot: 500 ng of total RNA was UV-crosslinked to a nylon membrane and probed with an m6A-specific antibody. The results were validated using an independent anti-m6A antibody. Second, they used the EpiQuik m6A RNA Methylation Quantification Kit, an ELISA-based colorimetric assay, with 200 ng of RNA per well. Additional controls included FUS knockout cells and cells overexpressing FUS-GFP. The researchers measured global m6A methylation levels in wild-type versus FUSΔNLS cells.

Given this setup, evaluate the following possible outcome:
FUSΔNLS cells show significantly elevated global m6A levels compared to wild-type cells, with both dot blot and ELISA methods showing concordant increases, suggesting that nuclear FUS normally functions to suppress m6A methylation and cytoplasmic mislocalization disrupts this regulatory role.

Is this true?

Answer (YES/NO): NO